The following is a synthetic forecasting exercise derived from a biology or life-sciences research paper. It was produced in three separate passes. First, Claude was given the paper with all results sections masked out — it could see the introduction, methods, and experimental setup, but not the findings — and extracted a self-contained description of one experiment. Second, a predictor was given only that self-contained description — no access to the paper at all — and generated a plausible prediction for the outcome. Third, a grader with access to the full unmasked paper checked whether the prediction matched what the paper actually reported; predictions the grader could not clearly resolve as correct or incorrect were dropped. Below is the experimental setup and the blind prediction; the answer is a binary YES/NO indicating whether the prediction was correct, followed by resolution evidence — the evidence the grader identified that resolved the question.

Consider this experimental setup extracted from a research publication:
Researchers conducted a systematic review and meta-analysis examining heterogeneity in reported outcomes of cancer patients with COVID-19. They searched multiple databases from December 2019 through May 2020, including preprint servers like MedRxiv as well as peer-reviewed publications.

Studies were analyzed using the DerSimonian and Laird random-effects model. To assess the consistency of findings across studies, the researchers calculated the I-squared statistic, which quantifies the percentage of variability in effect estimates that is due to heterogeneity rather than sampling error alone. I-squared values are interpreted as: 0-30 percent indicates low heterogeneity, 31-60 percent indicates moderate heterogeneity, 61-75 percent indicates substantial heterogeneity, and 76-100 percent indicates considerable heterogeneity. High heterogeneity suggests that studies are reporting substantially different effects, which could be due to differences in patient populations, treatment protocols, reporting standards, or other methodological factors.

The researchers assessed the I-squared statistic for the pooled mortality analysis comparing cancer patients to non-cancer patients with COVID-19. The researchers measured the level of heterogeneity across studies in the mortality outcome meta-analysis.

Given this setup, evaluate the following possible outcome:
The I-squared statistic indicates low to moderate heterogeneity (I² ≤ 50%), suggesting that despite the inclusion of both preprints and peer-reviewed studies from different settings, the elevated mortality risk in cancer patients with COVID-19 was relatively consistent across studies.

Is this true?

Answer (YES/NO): NO